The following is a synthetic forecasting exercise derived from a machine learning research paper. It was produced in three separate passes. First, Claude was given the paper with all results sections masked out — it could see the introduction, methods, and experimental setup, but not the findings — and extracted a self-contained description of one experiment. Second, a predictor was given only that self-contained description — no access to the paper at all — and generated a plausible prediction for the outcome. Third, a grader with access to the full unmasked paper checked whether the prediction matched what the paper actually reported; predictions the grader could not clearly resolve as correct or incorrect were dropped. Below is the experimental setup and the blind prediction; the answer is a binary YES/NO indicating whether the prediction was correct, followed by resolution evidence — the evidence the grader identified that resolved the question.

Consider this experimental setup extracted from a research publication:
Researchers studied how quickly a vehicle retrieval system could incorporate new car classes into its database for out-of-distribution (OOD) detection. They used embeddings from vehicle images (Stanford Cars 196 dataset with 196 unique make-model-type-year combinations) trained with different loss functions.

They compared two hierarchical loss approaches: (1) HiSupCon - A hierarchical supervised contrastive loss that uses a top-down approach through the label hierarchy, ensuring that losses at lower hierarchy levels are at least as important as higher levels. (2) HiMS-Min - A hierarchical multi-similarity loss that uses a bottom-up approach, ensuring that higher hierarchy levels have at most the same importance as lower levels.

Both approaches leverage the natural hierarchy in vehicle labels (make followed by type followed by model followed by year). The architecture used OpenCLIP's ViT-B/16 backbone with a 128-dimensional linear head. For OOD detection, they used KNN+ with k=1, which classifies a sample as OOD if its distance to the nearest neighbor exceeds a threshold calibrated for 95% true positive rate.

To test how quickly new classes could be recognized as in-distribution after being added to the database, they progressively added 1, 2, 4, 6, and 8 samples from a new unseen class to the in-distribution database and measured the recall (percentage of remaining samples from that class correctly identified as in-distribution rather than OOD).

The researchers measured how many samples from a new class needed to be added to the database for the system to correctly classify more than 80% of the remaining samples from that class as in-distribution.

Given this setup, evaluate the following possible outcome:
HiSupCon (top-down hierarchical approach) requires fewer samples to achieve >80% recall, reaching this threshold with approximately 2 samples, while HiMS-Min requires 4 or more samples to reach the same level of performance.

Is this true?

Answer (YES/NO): NO